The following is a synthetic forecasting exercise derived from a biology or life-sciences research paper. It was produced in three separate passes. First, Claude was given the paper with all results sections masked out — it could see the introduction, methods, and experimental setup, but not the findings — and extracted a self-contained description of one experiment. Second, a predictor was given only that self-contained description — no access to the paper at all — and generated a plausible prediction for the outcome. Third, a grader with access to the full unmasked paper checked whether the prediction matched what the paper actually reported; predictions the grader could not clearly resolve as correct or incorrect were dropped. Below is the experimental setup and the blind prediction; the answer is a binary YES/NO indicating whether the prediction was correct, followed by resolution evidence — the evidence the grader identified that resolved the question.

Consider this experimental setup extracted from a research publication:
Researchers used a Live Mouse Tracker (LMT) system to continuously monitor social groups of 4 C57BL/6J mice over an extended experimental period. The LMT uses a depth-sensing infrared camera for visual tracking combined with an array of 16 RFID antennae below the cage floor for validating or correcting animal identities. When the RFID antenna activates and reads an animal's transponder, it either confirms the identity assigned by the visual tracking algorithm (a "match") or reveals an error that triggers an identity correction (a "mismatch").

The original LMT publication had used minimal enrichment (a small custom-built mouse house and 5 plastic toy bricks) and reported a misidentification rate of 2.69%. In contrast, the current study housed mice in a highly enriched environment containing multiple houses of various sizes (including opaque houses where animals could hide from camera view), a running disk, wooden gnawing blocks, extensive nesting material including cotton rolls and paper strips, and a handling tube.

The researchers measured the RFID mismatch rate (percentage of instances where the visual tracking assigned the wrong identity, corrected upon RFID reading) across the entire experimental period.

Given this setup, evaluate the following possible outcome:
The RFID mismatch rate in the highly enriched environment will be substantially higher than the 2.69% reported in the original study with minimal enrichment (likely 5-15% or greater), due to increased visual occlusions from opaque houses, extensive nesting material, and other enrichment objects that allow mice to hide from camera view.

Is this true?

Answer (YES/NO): NO